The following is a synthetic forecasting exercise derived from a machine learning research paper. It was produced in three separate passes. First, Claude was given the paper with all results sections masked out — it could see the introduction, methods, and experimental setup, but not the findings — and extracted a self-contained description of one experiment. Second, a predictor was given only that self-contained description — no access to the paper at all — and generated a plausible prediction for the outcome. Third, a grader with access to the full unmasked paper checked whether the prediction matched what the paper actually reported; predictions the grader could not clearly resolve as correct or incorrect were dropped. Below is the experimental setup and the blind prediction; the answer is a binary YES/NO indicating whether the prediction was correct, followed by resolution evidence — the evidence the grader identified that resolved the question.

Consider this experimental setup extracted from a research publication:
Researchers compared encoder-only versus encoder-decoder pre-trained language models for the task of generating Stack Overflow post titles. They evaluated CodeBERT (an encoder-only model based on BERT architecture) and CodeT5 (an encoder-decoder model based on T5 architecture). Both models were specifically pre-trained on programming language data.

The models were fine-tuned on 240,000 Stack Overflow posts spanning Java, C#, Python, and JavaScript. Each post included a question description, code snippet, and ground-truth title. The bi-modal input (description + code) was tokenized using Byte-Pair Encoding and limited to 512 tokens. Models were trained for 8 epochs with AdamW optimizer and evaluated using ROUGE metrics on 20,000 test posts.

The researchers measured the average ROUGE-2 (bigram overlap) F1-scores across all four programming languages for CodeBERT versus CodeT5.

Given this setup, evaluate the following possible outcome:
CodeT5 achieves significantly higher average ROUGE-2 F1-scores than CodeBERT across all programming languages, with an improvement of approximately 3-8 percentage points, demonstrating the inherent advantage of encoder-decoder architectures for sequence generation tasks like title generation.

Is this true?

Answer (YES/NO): NO